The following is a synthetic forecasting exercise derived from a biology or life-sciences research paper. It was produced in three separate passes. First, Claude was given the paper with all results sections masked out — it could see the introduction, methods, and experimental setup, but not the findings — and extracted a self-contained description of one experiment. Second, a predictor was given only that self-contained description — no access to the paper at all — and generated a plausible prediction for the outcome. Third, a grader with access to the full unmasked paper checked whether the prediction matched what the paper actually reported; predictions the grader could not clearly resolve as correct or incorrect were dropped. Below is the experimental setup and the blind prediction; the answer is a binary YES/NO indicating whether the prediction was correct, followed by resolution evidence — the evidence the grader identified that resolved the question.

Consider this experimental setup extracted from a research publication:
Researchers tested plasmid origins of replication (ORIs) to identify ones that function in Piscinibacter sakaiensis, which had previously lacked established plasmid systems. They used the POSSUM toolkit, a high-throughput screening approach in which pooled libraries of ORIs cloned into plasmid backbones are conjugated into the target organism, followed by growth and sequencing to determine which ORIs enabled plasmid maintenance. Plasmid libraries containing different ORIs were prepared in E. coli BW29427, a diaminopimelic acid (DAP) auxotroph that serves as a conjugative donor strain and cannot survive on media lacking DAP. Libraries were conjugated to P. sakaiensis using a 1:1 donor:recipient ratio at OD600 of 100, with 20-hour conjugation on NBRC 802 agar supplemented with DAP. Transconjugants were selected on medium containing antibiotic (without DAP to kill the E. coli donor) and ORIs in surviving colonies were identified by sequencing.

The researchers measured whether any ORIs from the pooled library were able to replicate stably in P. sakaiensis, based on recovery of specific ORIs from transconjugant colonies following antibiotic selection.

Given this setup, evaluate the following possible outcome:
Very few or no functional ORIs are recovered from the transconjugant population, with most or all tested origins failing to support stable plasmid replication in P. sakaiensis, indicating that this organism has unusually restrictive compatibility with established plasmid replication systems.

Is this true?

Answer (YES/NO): YES